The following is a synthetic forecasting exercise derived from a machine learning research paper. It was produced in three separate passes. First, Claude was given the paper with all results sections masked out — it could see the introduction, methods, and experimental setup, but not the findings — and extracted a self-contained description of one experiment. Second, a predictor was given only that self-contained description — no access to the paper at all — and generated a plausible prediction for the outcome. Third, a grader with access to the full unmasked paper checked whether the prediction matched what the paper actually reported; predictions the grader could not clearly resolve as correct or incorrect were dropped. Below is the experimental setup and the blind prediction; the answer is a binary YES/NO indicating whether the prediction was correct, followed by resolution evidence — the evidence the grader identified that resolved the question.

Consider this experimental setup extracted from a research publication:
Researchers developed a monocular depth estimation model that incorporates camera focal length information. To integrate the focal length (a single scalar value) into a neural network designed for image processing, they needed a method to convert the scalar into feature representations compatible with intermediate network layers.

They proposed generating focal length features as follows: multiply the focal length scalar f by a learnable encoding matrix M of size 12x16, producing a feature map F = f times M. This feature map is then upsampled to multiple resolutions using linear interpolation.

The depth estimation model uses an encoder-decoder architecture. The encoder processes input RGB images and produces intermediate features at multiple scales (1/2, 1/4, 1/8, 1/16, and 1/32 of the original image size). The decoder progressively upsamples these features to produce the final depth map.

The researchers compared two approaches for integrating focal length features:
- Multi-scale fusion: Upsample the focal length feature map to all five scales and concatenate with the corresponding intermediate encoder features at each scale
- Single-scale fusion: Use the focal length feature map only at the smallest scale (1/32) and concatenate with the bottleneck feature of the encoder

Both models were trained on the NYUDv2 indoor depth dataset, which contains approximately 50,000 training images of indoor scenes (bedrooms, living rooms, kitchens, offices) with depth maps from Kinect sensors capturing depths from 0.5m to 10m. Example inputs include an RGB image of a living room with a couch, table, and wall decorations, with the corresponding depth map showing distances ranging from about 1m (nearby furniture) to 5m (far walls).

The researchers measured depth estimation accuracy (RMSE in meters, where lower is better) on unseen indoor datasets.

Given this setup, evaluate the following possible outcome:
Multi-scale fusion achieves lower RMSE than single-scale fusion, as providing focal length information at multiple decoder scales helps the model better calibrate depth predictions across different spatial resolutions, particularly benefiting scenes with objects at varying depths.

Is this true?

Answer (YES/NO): YES